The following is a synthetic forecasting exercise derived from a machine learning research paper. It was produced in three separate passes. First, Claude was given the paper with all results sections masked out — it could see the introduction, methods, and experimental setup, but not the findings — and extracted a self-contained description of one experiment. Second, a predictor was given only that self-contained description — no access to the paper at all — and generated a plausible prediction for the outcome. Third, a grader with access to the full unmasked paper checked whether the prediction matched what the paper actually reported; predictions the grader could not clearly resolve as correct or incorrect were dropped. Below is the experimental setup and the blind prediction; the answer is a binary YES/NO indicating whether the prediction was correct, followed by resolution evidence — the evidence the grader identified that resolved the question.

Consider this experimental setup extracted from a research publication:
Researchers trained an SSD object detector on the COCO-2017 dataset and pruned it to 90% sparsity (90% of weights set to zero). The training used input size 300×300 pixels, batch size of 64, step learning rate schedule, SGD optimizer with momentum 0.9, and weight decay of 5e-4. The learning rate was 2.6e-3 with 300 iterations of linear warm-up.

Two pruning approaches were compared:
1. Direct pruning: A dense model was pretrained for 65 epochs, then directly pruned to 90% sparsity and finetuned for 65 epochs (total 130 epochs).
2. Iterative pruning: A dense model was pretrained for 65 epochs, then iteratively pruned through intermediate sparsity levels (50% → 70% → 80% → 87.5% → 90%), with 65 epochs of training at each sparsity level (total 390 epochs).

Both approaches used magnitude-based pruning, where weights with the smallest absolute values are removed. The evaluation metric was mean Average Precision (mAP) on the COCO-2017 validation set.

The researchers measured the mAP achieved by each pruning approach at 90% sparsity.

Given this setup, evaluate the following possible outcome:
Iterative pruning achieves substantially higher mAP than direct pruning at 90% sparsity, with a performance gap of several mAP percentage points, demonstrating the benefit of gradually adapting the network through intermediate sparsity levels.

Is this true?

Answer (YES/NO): NO